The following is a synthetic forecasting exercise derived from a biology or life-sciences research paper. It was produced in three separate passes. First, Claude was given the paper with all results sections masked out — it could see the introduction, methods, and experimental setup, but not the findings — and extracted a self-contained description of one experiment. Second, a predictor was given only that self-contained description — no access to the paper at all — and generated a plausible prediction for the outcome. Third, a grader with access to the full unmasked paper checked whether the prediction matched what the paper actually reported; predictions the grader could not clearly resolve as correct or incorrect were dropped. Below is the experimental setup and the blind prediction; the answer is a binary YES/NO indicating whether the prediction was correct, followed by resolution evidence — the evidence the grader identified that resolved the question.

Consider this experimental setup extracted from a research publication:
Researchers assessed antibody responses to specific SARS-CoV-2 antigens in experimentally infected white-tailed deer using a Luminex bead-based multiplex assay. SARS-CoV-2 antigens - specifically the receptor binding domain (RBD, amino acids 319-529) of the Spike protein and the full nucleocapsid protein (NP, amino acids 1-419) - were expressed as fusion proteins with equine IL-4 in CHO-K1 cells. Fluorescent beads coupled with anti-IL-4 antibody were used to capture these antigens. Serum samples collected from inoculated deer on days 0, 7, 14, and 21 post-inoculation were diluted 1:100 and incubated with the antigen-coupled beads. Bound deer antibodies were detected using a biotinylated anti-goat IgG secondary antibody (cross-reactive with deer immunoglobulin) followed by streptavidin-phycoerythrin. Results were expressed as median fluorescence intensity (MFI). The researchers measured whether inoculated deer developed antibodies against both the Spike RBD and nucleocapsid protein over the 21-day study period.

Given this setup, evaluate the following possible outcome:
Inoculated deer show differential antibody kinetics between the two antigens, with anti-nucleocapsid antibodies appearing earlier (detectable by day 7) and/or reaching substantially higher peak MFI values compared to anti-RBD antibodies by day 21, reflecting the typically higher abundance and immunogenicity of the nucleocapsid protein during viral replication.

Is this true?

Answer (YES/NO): NO